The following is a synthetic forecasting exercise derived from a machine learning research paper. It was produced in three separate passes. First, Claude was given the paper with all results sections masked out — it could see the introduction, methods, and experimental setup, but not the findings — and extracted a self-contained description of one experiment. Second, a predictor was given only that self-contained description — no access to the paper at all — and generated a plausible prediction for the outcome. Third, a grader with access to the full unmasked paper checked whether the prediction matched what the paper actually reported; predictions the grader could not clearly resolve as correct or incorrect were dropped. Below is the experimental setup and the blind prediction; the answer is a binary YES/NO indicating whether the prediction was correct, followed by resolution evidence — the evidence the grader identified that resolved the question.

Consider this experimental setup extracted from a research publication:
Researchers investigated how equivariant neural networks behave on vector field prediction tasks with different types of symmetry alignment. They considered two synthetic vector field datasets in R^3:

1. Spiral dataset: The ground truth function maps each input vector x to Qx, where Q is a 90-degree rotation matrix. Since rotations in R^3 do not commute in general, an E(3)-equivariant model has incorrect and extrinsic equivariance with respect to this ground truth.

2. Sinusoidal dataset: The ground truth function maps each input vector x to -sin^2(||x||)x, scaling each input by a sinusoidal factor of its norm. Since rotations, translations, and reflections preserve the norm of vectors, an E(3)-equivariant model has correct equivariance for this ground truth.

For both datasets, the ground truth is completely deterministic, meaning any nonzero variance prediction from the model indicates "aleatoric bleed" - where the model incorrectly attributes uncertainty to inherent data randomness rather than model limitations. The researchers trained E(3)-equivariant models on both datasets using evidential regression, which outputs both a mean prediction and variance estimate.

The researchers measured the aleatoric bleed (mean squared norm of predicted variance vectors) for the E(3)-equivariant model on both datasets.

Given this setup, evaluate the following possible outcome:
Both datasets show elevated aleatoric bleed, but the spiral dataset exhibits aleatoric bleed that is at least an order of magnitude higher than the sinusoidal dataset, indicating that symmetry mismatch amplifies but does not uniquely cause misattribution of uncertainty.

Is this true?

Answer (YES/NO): NO